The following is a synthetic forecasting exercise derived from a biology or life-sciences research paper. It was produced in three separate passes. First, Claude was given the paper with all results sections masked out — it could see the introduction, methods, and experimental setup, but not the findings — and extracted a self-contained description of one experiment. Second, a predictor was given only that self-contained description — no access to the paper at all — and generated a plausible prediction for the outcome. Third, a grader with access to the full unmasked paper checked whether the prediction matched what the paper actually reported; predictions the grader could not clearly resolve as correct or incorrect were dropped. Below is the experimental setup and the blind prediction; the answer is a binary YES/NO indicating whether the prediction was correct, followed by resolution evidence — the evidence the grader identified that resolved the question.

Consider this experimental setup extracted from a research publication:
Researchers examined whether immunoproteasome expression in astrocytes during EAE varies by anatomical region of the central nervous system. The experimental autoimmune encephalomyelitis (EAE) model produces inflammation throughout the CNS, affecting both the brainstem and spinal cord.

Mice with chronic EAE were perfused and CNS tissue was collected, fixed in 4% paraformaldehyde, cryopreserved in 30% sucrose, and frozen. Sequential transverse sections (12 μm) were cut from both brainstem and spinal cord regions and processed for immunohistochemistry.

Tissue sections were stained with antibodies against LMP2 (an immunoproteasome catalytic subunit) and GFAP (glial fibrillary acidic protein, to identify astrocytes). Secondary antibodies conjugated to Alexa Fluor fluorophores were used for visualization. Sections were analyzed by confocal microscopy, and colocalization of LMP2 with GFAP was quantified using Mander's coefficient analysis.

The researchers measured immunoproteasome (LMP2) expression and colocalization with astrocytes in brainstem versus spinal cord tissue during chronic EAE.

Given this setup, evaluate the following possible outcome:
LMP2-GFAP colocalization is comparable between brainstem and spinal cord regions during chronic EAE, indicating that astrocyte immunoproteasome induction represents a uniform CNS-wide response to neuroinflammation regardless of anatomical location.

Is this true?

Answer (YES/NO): NO